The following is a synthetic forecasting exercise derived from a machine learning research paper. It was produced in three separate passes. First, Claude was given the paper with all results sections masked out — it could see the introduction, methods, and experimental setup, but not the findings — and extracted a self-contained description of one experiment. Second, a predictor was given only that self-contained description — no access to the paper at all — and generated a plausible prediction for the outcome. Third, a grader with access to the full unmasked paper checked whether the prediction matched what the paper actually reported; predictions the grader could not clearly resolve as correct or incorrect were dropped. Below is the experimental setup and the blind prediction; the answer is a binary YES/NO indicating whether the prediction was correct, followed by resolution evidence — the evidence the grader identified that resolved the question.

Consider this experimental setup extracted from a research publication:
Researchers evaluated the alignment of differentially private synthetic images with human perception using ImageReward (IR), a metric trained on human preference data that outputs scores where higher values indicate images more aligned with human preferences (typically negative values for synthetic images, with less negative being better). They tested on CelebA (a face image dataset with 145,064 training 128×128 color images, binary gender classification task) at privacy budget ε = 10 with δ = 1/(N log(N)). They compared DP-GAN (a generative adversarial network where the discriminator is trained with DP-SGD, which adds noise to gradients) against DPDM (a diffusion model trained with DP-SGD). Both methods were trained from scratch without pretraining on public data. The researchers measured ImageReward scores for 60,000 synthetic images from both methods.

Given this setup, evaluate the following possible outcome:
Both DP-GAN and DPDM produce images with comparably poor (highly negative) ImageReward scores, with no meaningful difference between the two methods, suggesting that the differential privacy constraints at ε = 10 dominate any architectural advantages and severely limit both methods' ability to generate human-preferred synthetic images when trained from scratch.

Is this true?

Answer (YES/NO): NO